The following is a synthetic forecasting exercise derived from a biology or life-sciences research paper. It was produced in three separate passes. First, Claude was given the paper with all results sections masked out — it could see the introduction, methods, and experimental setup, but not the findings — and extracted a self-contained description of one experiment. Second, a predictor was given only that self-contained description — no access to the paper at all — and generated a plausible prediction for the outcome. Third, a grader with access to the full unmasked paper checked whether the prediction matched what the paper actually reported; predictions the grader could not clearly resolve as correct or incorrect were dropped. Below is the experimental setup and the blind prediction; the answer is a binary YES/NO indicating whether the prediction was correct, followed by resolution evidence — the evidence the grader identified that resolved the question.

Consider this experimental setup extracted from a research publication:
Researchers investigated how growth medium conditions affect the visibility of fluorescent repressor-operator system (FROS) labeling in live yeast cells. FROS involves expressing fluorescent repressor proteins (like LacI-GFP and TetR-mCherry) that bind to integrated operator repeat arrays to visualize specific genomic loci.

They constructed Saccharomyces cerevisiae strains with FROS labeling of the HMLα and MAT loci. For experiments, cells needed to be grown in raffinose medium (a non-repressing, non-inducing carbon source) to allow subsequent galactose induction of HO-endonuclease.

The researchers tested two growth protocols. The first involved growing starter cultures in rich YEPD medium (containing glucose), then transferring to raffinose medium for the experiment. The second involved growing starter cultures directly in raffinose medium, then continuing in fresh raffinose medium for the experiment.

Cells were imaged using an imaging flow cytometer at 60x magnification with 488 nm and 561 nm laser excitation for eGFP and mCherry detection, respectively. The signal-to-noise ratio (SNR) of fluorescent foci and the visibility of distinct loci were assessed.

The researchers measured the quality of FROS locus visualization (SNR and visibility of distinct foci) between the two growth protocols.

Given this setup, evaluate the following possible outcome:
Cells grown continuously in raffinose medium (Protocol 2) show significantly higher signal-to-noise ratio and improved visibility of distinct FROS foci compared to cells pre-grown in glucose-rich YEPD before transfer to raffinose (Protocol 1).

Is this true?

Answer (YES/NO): YES